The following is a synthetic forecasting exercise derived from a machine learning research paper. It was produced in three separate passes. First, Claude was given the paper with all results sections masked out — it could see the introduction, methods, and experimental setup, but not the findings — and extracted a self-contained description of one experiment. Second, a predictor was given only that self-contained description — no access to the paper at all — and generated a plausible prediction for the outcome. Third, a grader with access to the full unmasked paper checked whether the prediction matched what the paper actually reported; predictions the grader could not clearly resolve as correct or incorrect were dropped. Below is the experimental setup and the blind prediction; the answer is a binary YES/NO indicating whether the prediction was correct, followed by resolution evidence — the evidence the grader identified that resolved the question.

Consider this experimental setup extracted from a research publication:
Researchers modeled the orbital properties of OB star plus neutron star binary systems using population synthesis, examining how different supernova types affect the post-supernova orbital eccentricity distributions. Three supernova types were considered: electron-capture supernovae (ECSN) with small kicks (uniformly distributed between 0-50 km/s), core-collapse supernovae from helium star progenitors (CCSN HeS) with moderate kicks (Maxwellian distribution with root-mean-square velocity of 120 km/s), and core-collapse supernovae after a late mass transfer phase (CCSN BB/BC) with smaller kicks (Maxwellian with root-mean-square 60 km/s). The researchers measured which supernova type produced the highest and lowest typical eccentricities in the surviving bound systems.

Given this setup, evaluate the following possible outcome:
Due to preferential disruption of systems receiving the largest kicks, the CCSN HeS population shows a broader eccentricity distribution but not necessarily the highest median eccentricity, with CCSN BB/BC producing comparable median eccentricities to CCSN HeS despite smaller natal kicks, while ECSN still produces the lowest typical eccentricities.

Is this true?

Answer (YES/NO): NO